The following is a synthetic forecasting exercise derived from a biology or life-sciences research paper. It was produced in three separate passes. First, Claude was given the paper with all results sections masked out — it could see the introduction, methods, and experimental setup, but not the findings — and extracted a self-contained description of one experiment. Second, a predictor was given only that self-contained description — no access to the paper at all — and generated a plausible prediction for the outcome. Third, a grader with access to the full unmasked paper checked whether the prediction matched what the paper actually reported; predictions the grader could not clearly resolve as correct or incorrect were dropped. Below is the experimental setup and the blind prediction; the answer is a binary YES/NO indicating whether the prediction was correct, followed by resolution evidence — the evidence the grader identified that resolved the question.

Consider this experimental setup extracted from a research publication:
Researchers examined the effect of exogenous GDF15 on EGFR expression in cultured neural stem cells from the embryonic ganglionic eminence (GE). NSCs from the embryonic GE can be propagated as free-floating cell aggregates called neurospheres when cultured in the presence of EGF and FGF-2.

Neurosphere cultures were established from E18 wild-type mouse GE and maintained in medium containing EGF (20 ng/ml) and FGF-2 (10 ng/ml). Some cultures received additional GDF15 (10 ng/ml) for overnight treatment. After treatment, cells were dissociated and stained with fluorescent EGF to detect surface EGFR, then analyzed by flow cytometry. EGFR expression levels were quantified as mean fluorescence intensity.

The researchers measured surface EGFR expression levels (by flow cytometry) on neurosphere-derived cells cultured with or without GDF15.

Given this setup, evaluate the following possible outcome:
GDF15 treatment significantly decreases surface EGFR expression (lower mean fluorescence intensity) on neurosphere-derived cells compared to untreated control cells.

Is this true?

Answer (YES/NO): NO